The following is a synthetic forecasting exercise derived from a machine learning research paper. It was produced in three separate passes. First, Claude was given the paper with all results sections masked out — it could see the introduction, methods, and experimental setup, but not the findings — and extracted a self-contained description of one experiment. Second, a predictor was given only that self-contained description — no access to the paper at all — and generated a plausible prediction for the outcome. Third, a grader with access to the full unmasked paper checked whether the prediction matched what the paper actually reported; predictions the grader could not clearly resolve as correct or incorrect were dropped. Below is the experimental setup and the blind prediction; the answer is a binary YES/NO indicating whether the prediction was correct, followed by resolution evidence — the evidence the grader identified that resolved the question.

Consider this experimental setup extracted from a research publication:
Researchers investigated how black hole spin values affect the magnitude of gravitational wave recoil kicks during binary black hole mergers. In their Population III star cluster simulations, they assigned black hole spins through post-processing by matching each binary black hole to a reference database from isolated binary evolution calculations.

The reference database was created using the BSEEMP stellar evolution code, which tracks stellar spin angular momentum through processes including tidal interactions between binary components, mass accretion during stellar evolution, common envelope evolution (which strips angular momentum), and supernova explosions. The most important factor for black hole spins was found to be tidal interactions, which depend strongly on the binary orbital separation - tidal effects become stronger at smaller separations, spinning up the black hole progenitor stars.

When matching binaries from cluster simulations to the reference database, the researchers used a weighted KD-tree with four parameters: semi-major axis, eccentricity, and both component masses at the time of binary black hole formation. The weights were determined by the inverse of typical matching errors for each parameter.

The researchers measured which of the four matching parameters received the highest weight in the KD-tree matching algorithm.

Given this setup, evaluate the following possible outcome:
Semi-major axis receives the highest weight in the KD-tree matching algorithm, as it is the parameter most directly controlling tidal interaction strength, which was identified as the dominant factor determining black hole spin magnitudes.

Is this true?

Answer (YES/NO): NO